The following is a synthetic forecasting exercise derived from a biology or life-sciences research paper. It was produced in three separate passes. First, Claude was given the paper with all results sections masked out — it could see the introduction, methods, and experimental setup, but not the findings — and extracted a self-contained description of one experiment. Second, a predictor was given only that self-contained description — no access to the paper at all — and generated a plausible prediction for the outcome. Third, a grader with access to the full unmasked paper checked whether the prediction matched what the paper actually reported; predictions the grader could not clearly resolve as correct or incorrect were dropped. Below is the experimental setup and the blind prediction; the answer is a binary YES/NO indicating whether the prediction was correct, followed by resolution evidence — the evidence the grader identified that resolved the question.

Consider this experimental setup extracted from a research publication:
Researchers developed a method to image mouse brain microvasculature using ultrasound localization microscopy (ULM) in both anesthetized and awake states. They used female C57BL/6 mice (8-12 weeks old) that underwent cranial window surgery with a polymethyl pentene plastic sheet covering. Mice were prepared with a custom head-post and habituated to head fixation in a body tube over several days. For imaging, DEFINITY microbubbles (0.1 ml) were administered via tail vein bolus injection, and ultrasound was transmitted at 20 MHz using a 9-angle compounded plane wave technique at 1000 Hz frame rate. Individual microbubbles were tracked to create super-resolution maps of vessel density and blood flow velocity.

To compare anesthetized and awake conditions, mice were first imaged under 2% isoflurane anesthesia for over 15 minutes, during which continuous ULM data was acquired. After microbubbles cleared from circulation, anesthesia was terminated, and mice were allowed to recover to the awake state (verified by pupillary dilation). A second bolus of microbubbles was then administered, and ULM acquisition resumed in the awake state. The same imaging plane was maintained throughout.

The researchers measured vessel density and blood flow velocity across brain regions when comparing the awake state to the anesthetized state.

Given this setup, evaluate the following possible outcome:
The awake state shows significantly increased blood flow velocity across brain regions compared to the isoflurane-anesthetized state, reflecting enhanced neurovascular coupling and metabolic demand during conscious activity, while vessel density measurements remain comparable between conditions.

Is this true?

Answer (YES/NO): NO